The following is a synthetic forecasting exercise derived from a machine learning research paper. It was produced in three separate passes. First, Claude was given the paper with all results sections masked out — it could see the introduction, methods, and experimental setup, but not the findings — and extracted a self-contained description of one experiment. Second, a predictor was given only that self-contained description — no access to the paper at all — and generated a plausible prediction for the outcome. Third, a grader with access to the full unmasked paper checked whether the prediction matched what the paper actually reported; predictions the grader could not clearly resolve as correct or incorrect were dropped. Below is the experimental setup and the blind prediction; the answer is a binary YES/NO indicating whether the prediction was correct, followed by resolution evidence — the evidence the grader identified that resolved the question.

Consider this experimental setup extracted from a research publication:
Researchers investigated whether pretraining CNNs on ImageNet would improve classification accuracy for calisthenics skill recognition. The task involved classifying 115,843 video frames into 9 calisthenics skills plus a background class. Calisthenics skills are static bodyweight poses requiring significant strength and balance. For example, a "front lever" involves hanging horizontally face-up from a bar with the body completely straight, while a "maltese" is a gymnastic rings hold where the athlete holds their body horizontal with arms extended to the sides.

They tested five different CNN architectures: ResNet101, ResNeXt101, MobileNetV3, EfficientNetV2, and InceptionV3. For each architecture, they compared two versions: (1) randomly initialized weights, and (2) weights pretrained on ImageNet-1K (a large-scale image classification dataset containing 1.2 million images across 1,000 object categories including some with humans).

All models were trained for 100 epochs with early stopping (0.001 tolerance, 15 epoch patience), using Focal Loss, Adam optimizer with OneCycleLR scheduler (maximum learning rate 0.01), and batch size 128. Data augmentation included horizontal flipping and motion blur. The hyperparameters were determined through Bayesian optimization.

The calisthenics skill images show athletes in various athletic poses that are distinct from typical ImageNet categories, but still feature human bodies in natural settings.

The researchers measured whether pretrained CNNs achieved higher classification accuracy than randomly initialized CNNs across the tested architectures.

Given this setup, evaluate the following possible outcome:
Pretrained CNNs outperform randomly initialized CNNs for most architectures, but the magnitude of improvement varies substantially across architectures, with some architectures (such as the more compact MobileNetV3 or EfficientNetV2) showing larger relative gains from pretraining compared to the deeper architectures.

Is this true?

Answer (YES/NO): NO